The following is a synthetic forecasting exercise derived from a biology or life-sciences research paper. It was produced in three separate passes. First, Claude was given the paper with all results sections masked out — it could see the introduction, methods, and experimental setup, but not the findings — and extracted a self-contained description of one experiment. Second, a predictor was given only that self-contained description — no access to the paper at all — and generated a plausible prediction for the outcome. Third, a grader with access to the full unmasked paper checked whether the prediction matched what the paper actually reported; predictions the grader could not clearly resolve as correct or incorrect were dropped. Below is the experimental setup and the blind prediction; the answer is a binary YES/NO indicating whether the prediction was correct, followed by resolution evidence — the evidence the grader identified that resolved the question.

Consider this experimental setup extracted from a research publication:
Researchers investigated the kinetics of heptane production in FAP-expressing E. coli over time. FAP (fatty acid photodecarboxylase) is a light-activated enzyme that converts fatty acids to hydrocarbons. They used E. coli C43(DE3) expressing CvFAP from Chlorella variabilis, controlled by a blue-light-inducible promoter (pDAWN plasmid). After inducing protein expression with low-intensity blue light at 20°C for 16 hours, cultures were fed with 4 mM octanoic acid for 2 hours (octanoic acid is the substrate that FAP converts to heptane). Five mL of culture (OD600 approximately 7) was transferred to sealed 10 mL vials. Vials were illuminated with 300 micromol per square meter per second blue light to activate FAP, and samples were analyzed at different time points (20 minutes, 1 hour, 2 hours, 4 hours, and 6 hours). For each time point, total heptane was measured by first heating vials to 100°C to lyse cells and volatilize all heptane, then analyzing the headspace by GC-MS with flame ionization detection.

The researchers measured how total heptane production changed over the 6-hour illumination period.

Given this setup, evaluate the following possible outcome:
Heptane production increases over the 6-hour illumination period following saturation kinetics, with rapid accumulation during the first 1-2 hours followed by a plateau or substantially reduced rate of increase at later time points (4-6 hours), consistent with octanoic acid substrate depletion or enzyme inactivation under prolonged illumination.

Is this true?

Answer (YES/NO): YES